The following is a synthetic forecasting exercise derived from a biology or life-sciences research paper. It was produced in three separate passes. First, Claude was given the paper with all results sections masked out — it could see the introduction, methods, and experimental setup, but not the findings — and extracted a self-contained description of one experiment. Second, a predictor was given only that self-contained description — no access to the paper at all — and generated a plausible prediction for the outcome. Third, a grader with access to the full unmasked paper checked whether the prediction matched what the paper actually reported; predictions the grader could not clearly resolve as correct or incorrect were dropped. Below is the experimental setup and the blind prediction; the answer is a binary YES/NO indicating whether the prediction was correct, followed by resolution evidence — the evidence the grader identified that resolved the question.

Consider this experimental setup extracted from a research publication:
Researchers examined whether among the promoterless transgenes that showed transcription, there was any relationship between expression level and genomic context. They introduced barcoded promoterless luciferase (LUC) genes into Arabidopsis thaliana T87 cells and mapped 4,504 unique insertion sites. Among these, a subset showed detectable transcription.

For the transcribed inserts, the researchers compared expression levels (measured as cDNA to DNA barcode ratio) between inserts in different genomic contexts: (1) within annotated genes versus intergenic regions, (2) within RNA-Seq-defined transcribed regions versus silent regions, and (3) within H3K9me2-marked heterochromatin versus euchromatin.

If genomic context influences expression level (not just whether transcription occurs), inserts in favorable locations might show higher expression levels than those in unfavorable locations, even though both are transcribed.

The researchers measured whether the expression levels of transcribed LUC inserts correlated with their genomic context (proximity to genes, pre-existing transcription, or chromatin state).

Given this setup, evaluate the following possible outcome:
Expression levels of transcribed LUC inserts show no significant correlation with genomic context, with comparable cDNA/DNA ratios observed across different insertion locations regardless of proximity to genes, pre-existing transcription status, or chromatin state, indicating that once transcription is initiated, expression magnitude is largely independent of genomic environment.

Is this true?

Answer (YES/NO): YES